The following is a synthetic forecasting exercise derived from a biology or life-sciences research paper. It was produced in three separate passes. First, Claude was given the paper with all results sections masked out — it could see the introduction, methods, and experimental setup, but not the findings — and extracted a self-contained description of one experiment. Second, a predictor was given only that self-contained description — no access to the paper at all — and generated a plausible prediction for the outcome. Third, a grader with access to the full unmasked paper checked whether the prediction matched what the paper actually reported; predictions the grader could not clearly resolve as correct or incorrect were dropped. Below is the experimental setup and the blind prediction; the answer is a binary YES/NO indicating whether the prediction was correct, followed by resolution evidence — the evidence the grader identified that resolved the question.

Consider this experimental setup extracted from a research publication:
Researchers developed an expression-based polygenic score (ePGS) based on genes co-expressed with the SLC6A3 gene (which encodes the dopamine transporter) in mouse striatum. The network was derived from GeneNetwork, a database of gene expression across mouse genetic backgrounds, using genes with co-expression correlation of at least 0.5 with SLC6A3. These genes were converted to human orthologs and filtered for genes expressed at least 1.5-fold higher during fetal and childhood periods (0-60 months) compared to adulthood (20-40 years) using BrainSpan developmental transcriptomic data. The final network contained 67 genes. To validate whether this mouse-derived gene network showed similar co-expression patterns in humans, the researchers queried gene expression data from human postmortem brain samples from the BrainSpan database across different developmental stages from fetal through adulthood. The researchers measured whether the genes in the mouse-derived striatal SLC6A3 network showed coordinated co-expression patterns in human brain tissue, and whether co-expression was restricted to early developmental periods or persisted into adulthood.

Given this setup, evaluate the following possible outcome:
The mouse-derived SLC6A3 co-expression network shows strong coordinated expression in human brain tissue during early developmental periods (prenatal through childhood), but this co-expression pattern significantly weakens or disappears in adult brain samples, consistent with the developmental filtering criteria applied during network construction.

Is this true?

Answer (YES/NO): NO